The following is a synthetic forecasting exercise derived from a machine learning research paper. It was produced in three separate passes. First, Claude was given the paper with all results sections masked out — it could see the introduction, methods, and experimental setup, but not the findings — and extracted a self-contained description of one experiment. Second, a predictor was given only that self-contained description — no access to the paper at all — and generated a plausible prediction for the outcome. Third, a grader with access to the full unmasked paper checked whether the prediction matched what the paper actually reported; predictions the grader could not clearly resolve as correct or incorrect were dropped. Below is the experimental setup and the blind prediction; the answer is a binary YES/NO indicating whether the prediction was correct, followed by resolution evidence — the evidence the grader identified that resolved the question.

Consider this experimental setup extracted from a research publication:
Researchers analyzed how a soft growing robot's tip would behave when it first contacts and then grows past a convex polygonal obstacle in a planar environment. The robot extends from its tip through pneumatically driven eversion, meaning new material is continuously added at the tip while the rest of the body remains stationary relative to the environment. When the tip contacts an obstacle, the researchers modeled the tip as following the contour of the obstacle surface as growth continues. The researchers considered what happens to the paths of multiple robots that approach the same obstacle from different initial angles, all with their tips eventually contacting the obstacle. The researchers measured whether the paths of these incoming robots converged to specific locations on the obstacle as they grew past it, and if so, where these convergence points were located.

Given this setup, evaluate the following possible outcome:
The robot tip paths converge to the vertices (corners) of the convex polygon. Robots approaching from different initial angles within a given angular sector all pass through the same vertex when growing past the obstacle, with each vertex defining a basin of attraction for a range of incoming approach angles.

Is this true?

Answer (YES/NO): YES